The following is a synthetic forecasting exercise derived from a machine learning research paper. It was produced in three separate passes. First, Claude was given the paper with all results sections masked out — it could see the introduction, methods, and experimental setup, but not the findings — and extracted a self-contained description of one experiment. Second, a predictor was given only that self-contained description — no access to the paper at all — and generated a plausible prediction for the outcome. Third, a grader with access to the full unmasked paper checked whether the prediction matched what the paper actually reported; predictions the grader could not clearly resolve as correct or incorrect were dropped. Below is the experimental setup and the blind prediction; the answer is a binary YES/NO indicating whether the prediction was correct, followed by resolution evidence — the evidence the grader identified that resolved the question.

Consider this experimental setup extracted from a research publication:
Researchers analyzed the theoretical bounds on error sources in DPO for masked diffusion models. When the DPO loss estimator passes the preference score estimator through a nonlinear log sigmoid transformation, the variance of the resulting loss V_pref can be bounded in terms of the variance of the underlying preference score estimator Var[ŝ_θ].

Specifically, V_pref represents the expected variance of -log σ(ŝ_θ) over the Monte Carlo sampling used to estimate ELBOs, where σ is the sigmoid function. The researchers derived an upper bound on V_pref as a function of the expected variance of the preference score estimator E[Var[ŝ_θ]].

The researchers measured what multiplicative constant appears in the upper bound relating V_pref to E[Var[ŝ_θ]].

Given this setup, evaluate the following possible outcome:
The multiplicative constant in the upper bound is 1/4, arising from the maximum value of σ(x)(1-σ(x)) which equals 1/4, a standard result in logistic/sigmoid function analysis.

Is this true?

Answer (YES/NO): NO